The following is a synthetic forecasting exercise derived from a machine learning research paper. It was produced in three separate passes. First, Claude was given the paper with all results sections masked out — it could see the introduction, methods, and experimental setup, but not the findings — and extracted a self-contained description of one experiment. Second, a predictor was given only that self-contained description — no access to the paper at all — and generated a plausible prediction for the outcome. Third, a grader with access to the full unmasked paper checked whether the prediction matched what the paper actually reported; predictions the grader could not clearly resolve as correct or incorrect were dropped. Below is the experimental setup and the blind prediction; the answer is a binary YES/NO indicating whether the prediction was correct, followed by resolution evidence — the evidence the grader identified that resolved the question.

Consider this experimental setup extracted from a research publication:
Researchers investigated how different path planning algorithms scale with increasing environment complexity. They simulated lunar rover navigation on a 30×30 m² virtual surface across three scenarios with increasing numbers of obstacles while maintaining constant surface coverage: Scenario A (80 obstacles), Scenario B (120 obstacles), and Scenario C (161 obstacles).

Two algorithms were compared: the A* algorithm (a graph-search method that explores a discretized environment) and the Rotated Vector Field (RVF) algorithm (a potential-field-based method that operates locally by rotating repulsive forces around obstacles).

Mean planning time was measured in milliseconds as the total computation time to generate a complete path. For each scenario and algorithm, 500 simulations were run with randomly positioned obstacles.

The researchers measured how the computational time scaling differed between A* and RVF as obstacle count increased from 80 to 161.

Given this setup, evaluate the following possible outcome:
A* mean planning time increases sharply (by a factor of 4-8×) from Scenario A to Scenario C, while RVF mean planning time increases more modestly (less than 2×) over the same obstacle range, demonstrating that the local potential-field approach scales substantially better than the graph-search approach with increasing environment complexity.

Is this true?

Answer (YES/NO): NO